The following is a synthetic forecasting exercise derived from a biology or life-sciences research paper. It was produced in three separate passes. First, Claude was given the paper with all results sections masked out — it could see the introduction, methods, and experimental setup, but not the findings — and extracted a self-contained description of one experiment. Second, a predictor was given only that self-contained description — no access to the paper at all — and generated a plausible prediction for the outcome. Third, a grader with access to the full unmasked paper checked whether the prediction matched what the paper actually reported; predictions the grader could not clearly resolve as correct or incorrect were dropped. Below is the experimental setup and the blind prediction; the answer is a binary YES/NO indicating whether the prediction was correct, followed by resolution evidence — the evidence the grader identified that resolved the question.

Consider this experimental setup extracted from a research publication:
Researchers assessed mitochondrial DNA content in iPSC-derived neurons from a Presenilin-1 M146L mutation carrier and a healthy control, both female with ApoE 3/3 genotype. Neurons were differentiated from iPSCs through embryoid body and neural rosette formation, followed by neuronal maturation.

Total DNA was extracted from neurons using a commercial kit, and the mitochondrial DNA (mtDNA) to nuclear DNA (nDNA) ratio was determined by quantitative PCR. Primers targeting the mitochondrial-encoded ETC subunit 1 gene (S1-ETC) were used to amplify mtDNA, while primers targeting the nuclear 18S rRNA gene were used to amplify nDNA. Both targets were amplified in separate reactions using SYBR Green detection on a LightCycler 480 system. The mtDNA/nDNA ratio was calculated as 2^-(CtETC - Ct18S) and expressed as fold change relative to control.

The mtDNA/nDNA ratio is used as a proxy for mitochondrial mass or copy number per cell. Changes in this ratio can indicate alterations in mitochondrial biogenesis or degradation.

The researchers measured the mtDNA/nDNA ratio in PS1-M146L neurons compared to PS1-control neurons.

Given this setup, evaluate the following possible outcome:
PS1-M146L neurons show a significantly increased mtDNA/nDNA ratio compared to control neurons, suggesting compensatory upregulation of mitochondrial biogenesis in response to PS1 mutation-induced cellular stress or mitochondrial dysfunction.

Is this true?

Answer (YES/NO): NO